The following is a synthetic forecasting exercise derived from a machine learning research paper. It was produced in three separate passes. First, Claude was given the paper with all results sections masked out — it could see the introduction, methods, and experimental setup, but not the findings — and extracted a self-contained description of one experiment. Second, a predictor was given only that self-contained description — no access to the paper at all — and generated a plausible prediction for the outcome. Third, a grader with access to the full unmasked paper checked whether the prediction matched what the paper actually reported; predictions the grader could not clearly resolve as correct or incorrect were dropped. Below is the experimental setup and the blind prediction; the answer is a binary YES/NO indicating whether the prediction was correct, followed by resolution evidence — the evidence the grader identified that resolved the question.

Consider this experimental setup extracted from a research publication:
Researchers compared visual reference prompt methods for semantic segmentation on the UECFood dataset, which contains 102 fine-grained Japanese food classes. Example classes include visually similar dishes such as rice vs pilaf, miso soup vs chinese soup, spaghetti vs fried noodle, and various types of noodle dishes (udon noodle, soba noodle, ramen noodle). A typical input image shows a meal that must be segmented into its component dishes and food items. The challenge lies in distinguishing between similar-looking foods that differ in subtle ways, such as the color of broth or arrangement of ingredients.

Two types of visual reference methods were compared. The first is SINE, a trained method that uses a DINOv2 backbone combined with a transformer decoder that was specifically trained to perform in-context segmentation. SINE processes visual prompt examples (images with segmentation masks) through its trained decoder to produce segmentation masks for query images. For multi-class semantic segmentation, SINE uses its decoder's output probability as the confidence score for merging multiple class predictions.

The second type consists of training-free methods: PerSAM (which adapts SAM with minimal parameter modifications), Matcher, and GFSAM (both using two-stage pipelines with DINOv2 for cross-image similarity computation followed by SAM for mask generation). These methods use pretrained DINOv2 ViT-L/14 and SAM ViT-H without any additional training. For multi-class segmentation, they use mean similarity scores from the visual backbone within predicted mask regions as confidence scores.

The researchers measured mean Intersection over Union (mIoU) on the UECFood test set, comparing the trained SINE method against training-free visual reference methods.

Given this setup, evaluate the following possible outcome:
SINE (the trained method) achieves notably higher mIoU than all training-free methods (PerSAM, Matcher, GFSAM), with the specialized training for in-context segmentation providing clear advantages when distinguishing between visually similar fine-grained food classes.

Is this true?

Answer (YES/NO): NO